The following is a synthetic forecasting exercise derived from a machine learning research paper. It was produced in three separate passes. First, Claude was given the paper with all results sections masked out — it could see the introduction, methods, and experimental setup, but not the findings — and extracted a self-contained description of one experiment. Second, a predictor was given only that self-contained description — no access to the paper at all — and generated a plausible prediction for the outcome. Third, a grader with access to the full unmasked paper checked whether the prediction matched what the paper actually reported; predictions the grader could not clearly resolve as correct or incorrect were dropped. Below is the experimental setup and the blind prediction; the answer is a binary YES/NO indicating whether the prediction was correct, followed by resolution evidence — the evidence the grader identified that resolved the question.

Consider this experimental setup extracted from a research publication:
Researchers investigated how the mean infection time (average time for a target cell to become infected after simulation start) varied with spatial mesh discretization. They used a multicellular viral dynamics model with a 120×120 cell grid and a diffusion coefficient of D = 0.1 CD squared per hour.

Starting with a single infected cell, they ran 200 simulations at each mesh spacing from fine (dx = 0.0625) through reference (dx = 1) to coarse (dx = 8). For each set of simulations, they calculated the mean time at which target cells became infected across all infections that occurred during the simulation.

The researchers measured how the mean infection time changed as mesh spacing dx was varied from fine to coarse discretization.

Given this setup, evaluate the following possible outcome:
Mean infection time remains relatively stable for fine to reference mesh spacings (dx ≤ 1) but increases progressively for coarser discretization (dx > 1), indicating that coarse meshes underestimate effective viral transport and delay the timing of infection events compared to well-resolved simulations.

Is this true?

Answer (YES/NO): NO